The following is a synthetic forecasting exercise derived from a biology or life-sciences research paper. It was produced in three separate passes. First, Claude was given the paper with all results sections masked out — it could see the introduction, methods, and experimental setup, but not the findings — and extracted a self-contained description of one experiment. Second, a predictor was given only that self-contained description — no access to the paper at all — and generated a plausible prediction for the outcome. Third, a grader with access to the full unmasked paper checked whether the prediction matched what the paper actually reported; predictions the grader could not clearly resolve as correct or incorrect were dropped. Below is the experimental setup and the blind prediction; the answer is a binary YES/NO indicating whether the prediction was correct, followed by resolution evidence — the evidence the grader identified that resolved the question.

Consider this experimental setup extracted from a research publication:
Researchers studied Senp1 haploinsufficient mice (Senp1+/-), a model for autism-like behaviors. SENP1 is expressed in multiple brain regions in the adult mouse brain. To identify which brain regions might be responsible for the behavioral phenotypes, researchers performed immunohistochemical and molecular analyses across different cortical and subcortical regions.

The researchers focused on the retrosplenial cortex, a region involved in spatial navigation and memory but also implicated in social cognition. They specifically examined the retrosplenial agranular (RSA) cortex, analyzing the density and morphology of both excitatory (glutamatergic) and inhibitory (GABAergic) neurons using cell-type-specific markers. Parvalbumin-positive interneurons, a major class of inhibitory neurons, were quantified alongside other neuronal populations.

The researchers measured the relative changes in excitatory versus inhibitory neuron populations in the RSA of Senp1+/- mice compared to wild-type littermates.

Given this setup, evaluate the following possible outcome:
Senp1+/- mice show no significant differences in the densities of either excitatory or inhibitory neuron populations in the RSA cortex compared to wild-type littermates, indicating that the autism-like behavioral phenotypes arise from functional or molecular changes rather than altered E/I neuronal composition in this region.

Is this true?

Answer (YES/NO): NO